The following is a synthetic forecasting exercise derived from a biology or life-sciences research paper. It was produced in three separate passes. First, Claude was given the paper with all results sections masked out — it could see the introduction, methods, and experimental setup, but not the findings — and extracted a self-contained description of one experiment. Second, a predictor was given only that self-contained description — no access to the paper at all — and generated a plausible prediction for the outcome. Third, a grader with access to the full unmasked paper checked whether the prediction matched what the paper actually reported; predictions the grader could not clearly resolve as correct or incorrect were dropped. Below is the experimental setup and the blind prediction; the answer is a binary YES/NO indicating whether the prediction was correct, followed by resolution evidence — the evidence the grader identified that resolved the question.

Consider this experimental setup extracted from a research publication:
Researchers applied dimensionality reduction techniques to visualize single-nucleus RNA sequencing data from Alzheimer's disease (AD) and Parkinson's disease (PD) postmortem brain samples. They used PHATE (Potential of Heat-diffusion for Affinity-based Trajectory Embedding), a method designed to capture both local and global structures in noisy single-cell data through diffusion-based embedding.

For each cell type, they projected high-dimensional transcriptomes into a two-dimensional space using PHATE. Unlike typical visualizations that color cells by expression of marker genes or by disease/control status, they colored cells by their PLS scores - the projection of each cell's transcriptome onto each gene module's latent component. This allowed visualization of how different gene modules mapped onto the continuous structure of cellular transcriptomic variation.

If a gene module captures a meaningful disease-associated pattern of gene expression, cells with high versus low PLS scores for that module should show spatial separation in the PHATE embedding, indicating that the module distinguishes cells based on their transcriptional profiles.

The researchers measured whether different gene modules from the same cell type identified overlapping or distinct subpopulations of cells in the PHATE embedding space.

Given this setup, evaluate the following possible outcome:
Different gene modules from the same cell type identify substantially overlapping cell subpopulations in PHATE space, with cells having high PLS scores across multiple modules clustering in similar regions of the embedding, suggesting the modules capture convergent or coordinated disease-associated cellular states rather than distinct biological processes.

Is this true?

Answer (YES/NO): NO